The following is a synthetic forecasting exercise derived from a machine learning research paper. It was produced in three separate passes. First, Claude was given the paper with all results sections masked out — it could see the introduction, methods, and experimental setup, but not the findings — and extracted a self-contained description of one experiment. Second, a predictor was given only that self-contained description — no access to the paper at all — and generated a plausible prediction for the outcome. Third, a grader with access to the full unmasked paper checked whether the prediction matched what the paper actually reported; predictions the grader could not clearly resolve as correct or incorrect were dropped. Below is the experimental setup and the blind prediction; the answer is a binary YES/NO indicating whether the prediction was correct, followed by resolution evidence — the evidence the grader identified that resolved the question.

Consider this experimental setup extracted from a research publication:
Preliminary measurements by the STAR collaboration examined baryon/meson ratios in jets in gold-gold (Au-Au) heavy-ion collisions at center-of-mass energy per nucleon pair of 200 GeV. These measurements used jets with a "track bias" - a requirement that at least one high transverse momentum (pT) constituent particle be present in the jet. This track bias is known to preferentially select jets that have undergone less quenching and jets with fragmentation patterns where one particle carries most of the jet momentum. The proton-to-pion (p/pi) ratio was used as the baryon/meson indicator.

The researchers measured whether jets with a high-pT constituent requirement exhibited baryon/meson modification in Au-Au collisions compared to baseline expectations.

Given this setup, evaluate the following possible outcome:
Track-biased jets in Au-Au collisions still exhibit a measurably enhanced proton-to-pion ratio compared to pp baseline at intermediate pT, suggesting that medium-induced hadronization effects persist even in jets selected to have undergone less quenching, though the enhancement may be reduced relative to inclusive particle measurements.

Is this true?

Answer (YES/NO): NO